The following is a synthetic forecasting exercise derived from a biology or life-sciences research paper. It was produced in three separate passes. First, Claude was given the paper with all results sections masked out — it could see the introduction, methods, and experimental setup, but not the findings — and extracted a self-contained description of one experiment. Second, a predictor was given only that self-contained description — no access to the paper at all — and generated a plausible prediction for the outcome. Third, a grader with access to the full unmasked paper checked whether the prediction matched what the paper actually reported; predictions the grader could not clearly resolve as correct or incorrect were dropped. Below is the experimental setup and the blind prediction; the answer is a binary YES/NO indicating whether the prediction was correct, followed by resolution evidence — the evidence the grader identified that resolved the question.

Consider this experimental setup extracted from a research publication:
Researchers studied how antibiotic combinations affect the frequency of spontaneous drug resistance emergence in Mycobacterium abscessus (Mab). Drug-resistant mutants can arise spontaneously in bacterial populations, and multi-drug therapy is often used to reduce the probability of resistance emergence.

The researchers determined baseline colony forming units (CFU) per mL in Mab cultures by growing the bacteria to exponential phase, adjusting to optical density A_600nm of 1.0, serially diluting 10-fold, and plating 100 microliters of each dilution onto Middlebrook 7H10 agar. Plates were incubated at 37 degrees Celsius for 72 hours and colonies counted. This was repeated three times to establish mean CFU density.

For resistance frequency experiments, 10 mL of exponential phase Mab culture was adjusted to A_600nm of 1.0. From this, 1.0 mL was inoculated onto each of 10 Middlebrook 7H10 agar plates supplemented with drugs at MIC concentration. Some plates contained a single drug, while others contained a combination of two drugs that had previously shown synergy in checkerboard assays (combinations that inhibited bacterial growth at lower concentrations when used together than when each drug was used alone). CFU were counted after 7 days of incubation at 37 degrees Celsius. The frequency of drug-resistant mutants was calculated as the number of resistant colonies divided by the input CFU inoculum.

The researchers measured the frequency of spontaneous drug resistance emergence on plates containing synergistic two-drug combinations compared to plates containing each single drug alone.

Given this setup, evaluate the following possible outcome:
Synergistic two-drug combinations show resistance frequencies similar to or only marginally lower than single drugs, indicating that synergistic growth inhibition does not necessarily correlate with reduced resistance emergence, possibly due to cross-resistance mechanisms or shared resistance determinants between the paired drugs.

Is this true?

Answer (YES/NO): NO